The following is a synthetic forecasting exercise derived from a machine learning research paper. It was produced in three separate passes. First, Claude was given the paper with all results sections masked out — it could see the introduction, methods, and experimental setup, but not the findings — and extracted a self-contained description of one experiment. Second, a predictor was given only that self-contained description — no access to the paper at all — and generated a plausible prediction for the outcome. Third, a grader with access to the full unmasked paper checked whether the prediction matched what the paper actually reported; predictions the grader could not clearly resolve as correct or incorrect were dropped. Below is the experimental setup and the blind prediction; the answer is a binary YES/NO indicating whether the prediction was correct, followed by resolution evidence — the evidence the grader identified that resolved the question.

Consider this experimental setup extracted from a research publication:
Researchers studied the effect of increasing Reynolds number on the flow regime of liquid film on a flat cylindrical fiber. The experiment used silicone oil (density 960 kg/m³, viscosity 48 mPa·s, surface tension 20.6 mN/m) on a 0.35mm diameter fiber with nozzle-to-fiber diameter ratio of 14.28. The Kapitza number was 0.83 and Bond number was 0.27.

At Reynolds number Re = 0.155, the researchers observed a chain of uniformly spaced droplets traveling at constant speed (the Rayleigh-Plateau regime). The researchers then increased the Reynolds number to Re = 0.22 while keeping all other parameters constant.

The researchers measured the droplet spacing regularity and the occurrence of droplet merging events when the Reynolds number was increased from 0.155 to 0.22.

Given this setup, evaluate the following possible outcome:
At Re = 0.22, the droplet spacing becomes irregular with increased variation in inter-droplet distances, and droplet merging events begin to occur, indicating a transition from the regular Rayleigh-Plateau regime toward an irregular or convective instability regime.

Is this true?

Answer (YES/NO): YES